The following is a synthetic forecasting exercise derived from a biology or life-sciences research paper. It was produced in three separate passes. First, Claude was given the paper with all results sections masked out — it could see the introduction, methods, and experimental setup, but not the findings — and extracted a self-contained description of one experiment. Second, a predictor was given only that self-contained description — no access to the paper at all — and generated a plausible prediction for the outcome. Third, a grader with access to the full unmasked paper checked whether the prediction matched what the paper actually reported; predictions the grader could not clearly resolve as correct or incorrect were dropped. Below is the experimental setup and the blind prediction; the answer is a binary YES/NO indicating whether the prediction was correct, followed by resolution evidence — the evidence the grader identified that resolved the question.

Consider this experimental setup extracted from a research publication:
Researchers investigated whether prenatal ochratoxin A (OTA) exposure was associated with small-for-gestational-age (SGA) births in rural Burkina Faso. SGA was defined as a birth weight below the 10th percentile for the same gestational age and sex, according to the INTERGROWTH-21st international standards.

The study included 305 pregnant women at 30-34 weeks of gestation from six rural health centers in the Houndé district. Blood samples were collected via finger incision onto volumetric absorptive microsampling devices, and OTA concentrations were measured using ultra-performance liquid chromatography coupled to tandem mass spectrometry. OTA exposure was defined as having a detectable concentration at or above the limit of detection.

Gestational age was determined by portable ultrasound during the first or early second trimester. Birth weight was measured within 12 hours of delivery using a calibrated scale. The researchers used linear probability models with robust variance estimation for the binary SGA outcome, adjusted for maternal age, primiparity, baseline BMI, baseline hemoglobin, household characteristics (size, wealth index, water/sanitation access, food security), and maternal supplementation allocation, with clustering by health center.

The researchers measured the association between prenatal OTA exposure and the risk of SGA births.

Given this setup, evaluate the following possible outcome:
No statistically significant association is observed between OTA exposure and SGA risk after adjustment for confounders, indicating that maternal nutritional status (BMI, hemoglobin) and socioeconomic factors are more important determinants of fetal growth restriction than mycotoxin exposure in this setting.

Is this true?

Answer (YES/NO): NO